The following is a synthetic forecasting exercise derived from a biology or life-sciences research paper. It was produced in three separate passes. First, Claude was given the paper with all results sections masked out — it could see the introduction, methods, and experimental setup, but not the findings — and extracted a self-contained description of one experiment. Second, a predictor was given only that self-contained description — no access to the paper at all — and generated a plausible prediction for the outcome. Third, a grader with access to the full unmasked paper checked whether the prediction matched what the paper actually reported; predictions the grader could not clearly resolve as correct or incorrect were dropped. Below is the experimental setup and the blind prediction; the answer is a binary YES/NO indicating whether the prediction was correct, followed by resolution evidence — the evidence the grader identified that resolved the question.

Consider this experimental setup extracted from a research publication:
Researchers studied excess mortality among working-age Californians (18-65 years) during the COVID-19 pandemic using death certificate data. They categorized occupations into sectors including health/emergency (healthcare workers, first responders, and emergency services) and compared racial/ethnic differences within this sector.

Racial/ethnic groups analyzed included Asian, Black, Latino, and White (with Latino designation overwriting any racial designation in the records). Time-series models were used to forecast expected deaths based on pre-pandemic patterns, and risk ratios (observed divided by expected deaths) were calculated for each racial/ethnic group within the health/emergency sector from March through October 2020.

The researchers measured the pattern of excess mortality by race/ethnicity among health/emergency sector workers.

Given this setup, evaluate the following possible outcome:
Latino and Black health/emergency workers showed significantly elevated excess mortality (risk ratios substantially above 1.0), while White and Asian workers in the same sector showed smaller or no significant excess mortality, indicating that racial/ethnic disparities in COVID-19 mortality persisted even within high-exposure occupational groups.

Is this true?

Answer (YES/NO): NO